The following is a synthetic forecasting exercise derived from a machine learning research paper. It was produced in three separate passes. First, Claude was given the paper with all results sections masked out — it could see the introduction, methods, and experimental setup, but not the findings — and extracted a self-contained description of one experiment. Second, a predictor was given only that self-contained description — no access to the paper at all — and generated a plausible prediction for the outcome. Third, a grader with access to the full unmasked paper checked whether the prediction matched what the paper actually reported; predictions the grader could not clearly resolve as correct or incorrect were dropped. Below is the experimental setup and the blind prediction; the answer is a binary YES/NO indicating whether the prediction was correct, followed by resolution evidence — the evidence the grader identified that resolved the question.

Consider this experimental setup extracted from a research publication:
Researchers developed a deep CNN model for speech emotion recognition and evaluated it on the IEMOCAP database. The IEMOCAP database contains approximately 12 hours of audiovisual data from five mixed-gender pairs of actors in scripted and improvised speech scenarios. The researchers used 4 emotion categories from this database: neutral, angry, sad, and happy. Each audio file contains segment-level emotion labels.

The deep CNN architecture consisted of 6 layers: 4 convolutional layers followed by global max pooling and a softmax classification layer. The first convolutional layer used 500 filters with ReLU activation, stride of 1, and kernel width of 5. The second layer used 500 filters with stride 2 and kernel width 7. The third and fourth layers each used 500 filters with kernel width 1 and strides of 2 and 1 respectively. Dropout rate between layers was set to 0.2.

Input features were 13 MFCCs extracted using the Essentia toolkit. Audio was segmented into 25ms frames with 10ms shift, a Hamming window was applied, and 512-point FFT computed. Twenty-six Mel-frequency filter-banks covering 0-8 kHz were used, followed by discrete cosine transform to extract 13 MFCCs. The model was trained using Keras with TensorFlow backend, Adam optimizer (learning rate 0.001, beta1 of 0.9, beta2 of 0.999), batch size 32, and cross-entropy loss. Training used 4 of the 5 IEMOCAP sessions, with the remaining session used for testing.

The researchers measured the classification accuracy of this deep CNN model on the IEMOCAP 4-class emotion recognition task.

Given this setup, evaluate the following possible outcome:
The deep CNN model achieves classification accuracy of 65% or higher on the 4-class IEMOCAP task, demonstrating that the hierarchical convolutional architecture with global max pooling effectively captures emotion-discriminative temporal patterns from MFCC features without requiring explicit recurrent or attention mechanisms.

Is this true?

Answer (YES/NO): NO